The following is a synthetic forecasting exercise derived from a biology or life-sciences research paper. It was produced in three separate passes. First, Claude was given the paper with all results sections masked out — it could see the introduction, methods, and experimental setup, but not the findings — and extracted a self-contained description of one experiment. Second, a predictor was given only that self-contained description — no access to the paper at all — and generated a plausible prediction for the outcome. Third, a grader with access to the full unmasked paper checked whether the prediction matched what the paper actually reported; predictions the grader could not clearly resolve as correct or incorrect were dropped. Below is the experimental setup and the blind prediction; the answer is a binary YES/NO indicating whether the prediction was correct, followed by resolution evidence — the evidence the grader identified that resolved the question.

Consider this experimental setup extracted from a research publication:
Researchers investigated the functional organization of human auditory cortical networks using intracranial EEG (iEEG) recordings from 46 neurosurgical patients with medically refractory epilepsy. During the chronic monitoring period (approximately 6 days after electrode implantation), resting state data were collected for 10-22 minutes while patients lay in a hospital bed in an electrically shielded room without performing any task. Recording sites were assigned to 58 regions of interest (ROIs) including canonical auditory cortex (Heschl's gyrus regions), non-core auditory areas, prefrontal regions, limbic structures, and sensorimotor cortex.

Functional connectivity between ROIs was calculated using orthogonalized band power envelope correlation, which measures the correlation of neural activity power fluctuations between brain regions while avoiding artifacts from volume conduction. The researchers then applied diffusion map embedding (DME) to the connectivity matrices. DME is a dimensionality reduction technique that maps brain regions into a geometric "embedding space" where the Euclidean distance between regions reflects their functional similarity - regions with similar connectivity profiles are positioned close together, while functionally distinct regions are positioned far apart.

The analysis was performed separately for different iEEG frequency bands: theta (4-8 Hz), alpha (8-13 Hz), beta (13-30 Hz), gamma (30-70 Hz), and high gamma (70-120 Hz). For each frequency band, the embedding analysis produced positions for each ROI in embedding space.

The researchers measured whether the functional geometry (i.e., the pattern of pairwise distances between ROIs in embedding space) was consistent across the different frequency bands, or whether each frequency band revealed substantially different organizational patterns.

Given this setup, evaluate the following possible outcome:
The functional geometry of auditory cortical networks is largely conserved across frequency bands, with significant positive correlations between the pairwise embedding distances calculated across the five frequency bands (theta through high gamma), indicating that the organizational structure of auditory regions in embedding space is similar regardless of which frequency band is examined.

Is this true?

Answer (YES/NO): YES